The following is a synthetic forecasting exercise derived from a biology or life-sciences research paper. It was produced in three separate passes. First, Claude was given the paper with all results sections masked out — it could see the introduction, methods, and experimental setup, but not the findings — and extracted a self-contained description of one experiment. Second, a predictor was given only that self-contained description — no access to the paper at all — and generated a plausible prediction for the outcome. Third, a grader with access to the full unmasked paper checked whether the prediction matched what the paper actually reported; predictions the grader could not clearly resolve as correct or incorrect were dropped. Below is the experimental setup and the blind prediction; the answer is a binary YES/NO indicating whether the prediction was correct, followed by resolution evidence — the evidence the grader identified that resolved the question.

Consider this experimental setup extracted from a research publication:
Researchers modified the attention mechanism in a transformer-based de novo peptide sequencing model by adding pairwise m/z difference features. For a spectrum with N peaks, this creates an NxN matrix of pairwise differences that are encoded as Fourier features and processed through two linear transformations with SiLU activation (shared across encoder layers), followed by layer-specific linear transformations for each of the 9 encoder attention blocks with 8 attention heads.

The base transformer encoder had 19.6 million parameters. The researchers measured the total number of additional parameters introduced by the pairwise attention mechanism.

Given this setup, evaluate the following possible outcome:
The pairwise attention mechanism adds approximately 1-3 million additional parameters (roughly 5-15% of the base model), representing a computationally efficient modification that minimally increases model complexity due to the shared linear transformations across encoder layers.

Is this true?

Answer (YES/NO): NO